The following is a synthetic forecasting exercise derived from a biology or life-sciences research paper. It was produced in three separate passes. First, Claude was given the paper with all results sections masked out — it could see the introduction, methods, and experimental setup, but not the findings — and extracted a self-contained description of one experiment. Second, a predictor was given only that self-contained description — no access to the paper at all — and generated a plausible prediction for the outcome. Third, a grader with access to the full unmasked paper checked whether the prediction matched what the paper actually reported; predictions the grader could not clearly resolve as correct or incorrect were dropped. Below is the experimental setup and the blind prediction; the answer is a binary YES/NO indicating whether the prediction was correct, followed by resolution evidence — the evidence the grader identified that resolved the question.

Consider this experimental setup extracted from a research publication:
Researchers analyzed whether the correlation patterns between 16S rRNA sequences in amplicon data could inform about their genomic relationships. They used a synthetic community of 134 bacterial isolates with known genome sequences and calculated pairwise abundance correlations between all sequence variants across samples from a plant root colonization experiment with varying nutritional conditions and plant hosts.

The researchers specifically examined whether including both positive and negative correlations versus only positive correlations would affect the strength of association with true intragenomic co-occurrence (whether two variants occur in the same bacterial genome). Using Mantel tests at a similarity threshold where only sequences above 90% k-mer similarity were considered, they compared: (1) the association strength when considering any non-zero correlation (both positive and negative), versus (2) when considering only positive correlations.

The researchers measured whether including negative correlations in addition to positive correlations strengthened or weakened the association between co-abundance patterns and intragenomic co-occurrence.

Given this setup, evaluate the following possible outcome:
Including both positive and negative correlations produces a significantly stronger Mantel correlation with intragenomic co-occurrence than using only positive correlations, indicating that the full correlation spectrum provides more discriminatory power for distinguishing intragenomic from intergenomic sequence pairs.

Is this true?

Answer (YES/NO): YES